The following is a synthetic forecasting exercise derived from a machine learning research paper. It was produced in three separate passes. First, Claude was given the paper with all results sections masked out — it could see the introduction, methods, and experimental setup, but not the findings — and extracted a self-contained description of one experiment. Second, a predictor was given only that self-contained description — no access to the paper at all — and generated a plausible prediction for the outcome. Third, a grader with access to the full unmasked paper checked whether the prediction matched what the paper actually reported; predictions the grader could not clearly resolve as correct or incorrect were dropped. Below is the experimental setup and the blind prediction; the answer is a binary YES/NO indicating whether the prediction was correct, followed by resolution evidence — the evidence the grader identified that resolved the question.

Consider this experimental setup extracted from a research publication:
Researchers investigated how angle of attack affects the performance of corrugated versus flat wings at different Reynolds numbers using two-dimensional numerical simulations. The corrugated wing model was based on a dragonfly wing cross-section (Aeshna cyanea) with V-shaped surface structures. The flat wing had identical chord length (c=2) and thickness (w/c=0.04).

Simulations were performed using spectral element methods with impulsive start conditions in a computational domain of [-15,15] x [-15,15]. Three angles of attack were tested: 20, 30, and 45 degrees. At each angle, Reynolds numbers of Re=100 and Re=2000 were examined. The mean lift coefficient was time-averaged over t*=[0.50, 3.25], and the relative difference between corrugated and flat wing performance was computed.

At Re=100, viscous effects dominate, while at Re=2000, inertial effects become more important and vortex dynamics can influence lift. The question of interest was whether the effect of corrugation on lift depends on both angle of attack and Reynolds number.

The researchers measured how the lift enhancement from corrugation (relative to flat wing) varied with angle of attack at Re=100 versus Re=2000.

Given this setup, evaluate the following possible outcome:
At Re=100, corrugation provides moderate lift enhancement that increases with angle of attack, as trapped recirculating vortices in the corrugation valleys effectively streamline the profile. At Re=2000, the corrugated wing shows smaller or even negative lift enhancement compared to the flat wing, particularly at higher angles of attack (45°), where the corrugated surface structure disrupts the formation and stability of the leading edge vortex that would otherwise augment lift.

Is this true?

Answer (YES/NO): NO